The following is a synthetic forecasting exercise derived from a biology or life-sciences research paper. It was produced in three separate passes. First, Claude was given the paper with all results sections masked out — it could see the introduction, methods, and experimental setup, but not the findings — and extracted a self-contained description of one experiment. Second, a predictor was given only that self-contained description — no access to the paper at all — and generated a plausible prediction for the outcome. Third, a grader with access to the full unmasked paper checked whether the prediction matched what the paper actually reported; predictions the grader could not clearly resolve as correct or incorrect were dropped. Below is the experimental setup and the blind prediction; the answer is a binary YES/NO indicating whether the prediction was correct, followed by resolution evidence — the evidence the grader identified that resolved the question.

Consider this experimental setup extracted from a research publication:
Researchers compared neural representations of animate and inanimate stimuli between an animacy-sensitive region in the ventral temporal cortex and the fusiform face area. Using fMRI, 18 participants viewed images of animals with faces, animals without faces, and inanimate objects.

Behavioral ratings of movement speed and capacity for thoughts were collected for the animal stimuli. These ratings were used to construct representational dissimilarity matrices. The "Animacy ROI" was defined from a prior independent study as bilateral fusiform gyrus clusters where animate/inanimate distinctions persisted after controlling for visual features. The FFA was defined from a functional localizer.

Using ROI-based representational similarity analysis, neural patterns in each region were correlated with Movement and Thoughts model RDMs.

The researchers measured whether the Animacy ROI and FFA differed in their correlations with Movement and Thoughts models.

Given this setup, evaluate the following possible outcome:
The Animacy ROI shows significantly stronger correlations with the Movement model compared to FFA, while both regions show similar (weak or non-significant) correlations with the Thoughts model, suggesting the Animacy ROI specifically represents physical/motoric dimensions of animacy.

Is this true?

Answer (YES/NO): NO